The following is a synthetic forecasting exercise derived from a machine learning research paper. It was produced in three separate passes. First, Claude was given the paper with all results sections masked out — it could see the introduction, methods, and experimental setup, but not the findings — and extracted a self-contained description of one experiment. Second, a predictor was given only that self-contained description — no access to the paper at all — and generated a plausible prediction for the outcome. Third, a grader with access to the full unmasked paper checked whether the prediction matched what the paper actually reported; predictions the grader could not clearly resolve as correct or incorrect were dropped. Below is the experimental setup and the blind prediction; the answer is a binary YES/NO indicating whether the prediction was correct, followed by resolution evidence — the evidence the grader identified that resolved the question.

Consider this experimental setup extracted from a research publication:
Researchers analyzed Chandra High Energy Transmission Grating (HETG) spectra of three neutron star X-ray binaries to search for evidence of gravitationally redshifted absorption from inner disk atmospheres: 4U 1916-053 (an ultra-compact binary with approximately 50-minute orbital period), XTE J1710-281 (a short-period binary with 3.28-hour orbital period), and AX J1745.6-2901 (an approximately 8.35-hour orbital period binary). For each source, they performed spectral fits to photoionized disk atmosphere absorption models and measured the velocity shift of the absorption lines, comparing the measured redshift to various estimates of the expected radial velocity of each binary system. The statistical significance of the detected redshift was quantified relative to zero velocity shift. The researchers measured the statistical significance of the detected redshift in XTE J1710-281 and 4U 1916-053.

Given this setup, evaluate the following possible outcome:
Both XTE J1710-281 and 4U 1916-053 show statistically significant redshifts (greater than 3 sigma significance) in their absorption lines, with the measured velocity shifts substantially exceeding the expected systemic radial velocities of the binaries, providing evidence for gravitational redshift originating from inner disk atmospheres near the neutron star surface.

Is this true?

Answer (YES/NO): YES